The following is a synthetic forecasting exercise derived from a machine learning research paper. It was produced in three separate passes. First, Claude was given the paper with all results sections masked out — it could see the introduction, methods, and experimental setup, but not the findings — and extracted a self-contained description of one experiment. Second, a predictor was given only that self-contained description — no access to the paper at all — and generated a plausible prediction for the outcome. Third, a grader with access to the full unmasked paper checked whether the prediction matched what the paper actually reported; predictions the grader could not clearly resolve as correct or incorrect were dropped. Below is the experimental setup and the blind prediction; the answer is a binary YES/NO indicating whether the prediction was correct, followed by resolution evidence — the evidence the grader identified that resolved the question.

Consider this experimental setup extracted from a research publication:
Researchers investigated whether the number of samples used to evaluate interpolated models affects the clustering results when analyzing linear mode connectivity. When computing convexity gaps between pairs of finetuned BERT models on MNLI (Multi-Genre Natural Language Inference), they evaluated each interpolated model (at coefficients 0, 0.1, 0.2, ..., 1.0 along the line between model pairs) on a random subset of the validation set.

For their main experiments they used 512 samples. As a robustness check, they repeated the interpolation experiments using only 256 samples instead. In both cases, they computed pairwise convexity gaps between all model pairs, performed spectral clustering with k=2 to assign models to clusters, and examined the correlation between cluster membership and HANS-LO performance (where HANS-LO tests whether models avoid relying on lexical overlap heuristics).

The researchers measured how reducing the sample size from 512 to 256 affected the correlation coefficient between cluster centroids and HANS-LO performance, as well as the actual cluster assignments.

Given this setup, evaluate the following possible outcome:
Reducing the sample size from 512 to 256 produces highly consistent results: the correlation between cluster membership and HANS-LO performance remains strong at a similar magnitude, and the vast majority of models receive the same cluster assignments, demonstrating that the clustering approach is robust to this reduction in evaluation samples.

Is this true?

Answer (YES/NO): YES